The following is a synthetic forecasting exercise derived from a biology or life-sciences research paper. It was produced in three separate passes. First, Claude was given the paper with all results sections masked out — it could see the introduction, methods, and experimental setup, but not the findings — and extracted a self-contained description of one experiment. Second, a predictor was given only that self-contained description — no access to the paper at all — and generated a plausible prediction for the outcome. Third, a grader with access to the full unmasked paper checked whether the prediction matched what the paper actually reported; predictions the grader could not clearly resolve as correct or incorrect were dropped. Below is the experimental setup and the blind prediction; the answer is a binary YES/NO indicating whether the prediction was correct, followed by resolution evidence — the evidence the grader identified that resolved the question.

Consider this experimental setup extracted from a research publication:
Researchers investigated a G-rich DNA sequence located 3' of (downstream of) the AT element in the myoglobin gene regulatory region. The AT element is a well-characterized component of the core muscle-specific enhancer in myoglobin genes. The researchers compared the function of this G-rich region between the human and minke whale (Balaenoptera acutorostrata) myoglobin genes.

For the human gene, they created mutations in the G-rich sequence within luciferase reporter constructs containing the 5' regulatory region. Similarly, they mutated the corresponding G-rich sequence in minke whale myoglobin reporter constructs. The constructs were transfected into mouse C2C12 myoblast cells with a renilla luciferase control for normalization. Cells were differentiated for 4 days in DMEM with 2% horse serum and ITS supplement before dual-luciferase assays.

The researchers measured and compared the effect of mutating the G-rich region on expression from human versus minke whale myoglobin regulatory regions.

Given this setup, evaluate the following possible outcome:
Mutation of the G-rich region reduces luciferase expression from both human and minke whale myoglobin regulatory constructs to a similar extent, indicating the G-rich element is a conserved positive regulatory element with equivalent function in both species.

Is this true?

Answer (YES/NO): NO